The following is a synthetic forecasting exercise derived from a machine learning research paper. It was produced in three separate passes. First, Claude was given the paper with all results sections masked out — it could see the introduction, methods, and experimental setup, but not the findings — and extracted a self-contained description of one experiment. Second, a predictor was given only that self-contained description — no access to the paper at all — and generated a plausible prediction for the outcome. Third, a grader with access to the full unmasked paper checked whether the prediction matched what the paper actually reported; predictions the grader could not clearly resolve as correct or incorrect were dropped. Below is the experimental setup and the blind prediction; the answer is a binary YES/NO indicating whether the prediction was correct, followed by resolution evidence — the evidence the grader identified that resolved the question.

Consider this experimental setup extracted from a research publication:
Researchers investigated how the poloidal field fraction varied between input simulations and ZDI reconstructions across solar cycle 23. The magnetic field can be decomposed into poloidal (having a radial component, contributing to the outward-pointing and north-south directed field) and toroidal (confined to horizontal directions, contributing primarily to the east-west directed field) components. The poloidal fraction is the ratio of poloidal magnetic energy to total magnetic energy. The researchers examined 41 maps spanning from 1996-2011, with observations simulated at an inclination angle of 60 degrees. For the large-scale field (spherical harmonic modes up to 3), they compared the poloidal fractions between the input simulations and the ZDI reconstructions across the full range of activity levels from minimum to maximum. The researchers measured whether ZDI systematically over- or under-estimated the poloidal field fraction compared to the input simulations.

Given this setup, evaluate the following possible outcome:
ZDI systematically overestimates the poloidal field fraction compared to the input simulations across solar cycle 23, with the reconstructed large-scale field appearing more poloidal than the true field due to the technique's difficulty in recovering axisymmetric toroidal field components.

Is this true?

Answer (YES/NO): NO